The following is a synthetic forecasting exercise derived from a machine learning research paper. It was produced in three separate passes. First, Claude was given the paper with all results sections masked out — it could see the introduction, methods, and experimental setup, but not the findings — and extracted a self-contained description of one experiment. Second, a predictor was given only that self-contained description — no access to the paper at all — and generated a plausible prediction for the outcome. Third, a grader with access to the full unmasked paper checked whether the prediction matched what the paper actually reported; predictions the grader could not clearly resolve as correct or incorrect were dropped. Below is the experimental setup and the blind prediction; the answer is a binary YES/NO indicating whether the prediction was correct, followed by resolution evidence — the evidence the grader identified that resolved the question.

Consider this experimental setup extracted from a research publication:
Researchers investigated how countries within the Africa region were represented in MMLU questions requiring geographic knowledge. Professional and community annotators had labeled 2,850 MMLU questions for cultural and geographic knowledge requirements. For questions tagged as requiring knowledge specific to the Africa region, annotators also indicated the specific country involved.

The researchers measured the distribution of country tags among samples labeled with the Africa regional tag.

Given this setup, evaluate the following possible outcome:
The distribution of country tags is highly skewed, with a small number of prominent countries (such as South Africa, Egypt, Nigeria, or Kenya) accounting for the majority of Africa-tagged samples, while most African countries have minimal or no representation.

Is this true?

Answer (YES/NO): NO